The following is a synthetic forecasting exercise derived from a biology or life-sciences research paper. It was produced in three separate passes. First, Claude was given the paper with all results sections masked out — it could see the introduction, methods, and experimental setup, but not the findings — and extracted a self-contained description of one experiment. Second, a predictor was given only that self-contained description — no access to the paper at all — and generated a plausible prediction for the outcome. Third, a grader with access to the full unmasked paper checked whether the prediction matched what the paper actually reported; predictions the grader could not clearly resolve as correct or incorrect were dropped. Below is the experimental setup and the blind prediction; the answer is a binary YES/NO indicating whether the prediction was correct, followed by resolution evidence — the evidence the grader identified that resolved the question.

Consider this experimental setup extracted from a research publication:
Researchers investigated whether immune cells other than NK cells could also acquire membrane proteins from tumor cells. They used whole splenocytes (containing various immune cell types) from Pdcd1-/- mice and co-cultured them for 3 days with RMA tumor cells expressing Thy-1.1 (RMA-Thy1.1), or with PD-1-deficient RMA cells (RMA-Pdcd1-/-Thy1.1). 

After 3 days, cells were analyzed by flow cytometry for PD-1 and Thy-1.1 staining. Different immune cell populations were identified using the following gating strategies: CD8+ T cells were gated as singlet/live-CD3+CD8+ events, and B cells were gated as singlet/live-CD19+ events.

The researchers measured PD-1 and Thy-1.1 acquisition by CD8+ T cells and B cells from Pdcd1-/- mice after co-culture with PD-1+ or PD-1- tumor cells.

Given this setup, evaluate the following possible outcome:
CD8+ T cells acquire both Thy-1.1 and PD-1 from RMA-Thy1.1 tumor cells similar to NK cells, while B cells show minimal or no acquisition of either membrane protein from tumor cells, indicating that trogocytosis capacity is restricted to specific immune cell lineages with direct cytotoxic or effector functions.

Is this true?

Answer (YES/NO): NO